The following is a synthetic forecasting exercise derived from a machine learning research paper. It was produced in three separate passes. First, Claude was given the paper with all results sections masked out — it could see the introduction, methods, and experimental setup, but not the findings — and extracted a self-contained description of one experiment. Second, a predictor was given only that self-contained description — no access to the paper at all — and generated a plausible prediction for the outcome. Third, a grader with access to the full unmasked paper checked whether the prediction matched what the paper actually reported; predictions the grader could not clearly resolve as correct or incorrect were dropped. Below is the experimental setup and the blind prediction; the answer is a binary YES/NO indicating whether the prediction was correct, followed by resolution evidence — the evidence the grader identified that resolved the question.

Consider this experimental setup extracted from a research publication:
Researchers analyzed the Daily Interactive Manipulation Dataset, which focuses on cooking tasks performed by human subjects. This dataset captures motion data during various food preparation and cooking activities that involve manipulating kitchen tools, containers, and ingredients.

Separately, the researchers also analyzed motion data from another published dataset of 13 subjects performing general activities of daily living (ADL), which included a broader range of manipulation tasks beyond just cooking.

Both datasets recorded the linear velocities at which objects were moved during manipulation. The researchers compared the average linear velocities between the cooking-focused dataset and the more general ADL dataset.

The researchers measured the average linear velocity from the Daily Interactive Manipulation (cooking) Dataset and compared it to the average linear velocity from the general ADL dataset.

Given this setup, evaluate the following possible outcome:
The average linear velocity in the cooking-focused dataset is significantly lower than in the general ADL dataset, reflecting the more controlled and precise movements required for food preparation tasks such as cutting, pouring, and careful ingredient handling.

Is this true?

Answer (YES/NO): NO